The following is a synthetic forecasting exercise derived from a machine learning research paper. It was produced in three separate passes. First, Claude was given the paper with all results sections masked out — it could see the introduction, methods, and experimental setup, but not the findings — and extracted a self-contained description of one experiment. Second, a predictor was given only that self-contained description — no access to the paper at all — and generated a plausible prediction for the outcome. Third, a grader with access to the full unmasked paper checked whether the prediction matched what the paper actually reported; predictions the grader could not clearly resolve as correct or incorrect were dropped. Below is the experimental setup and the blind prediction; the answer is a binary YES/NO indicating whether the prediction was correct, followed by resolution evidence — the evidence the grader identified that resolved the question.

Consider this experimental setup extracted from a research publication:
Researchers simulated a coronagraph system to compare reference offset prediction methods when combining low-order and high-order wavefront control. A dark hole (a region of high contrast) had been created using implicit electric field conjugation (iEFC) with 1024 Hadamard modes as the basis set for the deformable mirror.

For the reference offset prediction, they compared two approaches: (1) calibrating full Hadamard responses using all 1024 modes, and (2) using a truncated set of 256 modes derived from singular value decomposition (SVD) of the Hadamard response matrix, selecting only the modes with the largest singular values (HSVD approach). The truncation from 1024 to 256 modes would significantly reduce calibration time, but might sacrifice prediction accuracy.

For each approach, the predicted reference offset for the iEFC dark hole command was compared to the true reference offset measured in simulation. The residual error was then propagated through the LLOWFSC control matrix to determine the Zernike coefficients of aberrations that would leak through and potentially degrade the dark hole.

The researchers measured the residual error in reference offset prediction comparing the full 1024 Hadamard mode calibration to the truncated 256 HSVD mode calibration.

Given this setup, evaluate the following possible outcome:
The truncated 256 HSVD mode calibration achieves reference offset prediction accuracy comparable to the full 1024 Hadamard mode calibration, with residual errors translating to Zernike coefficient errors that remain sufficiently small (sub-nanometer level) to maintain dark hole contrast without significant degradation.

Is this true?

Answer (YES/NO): NO